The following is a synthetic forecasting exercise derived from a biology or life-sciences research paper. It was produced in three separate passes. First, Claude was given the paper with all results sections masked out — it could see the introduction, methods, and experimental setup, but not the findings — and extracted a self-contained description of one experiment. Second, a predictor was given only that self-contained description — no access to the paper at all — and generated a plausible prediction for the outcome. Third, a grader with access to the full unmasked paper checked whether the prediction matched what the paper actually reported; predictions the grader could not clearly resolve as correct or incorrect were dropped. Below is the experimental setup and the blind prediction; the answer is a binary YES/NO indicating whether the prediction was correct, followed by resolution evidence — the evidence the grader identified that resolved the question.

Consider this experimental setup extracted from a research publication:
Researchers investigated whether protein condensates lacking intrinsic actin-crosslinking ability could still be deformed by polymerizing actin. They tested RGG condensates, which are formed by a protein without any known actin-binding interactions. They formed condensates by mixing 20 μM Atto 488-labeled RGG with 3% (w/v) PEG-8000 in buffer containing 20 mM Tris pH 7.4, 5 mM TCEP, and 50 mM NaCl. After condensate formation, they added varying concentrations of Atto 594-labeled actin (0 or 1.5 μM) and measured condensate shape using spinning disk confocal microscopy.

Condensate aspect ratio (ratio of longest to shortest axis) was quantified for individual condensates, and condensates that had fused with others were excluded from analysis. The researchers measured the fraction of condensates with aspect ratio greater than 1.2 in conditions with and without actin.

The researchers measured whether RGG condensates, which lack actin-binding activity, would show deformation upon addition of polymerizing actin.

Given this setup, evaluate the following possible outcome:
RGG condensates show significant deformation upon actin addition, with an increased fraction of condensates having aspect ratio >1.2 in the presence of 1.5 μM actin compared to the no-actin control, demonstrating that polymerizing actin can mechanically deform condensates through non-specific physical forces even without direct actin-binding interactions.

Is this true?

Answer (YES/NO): YES